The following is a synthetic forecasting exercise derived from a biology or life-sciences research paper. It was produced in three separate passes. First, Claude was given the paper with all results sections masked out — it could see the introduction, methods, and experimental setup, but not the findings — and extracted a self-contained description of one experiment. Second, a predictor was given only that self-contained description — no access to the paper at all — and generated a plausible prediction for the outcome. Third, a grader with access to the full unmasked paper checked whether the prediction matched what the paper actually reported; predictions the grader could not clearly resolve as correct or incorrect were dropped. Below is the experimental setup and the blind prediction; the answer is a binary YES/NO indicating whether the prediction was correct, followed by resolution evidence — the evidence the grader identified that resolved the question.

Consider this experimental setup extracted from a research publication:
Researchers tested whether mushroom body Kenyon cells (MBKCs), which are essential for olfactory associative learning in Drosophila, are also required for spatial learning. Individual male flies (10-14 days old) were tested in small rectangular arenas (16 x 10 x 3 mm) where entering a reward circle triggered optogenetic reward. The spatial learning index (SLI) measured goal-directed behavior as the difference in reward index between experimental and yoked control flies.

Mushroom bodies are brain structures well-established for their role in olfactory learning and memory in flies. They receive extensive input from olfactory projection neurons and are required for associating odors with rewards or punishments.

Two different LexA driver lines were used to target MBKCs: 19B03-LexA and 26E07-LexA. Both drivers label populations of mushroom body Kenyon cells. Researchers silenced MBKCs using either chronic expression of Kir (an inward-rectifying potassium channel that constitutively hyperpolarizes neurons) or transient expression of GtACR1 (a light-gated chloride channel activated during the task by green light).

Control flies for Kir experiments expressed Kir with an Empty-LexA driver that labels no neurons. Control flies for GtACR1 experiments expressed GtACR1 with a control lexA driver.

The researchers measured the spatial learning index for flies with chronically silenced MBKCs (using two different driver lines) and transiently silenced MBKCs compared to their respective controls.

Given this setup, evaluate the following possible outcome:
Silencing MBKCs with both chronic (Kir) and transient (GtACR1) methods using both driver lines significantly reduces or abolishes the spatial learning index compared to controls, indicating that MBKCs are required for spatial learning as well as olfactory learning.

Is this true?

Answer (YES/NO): YES